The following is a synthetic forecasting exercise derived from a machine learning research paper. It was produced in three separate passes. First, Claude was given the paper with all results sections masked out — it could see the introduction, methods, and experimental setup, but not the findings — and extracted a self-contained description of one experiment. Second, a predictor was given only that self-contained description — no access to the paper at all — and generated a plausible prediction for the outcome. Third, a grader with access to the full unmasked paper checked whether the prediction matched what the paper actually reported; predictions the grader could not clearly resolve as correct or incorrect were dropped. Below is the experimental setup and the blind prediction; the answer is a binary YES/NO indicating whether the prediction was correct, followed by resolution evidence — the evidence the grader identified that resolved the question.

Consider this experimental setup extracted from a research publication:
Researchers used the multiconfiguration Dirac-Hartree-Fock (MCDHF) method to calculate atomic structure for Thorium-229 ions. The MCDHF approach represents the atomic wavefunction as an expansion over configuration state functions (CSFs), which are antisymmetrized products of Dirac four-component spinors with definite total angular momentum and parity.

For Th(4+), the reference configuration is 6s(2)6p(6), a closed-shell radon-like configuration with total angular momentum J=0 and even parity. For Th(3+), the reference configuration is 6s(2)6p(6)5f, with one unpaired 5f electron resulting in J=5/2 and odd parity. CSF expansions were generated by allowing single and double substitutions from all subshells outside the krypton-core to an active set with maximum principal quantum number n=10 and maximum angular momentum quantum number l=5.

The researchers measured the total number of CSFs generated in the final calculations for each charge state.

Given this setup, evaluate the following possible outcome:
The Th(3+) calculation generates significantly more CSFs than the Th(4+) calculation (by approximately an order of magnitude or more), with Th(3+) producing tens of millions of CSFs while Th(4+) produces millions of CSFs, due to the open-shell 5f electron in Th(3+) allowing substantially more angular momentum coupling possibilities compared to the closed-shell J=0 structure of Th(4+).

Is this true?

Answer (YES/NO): NO